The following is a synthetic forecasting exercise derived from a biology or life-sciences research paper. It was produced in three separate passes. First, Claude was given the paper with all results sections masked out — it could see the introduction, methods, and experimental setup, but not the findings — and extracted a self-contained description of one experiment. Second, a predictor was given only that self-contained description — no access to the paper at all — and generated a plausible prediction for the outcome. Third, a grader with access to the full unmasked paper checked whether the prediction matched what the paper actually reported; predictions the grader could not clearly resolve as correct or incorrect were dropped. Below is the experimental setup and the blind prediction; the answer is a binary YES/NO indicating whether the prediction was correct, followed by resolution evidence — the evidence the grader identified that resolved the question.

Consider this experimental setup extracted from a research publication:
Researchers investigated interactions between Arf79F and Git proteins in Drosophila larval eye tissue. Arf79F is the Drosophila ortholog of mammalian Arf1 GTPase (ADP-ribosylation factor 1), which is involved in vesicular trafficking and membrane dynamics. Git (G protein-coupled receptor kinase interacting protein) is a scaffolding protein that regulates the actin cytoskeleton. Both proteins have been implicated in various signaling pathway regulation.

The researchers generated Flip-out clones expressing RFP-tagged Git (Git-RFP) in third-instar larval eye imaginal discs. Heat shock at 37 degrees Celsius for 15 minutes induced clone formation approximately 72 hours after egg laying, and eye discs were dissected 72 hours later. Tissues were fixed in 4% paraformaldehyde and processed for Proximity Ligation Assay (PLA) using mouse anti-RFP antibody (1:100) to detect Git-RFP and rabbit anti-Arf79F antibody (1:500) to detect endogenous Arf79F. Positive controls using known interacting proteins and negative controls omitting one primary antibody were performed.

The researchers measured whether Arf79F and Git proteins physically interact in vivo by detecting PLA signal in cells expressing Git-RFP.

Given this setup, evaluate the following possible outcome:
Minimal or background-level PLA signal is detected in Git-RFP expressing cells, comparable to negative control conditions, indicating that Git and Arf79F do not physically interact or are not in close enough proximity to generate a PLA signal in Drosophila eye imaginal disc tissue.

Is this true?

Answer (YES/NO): NO